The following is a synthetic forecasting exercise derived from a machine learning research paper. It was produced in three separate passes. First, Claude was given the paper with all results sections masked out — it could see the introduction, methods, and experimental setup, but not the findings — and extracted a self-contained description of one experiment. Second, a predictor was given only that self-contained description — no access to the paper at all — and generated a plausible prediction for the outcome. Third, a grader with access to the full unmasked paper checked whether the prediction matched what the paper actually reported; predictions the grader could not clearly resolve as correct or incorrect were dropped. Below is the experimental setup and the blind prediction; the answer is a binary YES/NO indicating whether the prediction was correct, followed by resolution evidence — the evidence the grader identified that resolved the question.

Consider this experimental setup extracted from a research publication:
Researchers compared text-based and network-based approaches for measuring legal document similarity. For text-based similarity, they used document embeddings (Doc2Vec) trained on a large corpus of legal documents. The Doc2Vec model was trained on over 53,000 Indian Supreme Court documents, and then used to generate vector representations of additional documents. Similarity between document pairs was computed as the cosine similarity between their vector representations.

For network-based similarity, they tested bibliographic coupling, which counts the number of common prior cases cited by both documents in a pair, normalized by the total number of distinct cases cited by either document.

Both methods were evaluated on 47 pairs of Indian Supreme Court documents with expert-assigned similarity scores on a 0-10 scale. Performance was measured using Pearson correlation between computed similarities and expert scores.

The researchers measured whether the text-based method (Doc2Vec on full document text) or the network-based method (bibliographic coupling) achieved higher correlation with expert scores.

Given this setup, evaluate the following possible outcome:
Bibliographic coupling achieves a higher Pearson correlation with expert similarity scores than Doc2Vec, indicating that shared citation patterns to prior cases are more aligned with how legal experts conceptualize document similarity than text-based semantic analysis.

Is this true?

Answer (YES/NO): NO